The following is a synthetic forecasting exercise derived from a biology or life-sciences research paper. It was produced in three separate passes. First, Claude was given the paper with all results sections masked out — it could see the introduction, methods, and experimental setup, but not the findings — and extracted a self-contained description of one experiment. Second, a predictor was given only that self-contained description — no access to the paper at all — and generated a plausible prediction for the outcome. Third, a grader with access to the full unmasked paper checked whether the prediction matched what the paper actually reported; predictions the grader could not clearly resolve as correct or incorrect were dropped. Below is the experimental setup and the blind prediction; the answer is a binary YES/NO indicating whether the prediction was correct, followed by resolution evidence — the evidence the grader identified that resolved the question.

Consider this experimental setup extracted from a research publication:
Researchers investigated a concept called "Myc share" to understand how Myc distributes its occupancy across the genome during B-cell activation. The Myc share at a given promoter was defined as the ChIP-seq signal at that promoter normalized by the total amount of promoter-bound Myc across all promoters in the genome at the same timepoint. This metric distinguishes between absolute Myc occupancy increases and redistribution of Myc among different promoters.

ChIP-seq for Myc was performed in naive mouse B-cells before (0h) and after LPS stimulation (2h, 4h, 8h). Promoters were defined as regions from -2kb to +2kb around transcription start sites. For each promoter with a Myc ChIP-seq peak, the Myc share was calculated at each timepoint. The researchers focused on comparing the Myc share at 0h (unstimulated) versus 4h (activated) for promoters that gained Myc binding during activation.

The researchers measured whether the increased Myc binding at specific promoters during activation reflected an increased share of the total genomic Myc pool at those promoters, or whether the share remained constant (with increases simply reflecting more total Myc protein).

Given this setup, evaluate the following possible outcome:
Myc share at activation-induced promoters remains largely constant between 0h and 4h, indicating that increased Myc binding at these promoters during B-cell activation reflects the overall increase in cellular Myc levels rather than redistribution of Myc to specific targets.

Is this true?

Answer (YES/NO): NO